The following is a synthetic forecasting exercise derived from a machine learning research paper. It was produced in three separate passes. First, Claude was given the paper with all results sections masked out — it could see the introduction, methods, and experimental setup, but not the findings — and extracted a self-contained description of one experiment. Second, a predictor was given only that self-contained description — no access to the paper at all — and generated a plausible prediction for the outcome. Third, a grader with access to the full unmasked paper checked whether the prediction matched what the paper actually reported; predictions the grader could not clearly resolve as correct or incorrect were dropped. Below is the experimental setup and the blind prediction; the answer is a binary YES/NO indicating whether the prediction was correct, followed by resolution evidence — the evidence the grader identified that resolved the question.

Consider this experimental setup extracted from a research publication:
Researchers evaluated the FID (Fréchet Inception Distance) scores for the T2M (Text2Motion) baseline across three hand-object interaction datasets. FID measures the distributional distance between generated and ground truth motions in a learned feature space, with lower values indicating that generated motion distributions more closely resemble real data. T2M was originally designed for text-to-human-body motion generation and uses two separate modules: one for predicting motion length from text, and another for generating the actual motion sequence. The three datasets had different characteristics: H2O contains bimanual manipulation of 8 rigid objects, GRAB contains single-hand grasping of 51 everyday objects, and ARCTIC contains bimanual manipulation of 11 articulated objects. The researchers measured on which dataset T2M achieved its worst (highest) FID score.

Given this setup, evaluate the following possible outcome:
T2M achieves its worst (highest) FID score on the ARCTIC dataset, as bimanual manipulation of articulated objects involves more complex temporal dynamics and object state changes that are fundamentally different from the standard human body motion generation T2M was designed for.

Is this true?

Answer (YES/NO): NO